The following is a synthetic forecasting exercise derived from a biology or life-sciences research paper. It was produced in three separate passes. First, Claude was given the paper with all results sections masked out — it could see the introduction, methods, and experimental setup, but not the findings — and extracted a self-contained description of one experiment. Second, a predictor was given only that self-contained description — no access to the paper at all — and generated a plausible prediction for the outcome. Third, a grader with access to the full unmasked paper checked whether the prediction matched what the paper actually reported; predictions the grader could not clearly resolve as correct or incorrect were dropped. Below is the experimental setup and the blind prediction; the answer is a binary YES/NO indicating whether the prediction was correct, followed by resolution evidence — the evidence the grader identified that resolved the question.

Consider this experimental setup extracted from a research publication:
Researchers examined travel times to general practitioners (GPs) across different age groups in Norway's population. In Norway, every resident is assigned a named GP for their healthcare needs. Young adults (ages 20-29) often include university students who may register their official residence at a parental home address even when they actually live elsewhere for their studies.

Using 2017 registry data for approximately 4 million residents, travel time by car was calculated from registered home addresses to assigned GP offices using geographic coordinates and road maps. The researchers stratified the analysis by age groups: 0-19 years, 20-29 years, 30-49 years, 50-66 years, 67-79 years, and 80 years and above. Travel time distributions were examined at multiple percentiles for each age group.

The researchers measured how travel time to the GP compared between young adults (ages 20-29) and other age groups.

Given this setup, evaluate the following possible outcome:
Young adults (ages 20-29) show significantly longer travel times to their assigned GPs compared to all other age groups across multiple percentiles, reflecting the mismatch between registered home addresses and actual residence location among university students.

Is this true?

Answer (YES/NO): NO